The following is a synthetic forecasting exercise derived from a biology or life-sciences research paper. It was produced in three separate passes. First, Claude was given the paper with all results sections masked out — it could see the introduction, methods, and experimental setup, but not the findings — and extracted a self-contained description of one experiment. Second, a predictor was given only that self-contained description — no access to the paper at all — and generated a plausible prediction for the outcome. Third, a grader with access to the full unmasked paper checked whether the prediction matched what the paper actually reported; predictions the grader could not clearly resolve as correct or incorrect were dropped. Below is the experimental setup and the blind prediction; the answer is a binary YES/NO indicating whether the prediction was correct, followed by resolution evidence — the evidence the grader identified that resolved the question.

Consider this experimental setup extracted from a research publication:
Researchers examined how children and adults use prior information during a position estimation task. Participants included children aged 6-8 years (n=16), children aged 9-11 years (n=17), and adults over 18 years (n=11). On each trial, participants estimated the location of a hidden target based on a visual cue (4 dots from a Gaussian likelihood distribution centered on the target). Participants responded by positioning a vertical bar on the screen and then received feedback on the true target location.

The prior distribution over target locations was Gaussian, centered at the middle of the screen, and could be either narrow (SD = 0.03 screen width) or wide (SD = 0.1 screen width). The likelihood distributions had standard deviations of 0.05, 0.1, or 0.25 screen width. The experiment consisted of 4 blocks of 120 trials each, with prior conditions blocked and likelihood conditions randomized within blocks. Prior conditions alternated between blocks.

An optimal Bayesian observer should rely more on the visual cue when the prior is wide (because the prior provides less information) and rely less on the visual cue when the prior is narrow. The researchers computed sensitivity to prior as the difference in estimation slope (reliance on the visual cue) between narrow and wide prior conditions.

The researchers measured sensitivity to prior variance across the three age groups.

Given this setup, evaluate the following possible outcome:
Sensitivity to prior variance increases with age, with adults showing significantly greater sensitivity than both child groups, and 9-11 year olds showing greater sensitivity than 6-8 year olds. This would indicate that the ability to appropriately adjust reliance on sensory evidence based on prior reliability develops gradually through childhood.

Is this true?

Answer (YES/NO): NO